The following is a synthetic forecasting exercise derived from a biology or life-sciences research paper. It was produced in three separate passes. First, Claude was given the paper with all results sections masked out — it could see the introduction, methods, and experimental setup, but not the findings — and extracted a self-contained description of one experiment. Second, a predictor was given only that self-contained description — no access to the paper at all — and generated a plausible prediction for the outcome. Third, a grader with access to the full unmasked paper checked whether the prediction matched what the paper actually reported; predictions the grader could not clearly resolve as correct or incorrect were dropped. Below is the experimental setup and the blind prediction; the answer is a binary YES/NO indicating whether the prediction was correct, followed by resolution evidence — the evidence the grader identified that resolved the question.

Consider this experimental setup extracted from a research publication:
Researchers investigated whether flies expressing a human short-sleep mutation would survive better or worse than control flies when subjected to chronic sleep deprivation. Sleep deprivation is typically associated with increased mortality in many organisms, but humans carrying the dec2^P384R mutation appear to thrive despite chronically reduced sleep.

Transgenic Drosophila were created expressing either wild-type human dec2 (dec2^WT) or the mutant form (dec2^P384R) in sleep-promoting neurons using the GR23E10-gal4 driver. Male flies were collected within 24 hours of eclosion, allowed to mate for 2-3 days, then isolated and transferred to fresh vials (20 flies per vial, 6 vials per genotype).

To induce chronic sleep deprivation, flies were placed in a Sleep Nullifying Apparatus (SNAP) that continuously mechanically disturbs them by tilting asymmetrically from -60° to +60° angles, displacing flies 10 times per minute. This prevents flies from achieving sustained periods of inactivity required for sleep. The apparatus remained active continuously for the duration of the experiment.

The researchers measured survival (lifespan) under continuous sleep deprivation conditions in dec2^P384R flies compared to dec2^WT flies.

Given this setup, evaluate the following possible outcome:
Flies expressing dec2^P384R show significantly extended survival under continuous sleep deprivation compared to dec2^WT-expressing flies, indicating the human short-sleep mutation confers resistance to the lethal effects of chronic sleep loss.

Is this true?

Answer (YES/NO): YES